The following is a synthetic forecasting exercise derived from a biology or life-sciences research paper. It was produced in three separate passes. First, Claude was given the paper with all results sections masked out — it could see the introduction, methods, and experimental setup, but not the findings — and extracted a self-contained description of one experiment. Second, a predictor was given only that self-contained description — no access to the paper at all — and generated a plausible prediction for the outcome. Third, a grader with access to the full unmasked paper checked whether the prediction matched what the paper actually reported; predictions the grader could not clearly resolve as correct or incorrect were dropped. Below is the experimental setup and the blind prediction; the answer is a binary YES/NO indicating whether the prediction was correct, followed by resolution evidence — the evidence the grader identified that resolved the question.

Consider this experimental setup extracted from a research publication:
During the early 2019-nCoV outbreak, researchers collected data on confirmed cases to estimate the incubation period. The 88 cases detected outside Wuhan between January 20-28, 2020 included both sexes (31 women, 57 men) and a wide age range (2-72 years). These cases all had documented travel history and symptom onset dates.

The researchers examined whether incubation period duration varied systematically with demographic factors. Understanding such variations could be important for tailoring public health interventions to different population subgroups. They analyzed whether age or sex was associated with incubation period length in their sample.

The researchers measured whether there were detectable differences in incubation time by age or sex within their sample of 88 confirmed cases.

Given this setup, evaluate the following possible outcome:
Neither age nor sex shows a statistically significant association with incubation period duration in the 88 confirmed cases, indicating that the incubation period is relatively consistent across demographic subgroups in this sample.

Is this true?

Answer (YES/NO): NO